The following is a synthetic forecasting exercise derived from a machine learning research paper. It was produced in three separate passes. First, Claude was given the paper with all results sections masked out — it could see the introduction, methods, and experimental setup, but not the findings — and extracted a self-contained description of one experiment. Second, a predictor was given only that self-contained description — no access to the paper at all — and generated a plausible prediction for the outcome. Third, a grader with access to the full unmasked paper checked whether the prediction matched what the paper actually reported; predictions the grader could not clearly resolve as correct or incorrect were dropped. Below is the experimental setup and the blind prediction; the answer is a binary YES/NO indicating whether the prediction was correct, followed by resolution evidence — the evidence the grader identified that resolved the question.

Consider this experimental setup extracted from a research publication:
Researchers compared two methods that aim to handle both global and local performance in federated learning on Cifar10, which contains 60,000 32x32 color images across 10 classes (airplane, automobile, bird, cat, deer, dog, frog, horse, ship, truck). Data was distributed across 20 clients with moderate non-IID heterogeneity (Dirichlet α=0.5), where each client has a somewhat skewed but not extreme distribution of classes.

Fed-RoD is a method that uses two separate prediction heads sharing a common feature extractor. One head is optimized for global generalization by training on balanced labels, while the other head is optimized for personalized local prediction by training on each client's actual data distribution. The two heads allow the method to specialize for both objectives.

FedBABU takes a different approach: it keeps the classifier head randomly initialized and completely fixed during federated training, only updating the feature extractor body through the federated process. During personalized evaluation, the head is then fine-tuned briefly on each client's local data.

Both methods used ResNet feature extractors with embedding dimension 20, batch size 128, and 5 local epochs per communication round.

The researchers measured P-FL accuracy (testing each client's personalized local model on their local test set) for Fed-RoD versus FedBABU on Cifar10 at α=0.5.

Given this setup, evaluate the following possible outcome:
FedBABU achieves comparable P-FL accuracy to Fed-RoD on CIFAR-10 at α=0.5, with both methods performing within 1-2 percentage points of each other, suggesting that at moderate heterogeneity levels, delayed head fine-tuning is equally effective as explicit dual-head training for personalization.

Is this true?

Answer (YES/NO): NO